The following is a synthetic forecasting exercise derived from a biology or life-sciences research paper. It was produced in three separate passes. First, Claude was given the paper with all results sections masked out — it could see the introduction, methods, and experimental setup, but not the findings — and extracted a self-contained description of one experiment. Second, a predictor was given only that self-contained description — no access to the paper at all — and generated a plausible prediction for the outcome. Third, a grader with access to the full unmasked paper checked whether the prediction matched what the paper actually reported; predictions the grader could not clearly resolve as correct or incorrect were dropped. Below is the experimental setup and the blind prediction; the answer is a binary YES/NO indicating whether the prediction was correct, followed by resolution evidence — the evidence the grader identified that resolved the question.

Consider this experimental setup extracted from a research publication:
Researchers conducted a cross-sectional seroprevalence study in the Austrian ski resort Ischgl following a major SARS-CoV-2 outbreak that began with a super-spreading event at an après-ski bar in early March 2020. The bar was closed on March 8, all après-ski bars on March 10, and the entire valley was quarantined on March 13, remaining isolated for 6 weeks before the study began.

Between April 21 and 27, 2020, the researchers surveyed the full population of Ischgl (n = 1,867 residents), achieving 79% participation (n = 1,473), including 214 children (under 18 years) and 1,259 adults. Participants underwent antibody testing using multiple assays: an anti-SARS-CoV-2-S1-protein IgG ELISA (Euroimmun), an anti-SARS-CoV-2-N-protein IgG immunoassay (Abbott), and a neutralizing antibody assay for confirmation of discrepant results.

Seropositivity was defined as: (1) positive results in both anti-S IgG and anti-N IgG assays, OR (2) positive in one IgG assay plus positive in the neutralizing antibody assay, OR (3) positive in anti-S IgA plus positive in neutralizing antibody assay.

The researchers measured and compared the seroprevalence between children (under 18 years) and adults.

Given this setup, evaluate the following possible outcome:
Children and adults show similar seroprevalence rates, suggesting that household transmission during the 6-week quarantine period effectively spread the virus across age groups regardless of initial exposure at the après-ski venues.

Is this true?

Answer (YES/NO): NO